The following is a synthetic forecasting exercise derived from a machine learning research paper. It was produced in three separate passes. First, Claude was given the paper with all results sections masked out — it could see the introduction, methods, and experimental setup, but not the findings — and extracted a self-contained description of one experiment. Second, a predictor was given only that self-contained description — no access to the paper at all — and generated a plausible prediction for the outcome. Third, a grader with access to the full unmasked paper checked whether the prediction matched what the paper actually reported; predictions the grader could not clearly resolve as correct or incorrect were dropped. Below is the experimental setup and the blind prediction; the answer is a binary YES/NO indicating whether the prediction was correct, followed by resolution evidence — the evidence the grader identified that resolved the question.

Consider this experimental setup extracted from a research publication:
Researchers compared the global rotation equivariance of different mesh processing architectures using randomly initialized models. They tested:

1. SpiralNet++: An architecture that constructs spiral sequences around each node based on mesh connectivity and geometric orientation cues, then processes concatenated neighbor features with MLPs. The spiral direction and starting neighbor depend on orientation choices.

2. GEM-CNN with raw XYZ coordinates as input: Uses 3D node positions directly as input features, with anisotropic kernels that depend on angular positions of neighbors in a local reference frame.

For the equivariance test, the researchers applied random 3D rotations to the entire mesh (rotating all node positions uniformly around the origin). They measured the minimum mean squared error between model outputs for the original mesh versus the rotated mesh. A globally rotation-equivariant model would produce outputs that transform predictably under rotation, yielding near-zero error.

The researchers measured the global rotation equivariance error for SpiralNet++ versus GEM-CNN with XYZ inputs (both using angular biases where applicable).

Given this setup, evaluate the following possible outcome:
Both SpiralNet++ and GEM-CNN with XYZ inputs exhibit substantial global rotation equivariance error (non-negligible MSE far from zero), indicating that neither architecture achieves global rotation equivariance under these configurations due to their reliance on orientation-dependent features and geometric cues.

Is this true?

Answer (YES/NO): YES